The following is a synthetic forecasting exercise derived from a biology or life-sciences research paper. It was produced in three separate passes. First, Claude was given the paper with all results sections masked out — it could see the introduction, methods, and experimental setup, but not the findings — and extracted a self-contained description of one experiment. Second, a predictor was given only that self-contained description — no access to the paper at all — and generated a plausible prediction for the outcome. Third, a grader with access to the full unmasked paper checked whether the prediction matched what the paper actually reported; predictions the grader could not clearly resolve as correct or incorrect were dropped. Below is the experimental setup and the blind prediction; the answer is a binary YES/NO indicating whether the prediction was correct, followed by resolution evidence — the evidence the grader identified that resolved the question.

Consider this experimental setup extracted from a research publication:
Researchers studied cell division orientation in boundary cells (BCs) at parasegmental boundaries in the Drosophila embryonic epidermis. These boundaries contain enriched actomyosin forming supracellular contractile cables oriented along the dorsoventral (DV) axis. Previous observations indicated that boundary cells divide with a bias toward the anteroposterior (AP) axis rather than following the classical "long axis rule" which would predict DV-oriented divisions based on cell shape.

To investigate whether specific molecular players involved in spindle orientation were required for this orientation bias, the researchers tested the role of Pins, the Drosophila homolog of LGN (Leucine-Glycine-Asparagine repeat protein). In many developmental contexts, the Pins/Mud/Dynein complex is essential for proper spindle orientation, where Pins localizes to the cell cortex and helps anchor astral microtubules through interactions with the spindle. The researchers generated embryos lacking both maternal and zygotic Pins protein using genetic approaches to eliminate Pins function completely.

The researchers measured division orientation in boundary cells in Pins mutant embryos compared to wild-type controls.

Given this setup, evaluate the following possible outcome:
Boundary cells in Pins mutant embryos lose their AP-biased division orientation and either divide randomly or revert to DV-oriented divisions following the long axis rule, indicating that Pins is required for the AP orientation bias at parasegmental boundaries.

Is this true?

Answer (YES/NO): NO